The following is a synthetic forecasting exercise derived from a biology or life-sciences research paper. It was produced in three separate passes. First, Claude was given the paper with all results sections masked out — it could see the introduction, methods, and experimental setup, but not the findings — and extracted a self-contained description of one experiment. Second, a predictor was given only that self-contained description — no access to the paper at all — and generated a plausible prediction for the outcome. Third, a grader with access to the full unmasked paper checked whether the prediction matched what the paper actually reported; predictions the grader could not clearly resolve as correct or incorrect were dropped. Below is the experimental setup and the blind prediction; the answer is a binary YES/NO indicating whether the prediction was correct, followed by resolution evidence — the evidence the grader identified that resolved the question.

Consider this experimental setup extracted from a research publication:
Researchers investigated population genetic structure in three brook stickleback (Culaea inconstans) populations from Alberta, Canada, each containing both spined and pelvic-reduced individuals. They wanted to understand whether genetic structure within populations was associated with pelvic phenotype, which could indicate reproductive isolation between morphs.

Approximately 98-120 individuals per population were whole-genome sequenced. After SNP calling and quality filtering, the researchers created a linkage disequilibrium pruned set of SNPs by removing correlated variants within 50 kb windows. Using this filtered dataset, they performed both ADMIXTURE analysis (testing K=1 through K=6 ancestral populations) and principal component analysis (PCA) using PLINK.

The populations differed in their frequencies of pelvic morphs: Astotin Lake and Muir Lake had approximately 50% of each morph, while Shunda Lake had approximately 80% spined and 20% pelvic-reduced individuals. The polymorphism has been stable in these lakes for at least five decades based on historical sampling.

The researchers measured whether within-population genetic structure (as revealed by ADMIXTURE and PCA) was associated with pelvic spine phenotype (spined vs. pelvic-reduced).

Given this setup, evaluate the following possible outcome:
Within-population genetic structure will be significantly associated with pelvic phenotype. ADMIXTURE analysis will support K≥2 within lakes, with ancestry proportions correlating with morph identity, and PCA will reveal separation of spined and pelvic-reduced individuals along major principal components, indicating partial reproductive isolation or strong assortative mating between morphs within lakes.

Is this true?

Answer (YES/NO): NO